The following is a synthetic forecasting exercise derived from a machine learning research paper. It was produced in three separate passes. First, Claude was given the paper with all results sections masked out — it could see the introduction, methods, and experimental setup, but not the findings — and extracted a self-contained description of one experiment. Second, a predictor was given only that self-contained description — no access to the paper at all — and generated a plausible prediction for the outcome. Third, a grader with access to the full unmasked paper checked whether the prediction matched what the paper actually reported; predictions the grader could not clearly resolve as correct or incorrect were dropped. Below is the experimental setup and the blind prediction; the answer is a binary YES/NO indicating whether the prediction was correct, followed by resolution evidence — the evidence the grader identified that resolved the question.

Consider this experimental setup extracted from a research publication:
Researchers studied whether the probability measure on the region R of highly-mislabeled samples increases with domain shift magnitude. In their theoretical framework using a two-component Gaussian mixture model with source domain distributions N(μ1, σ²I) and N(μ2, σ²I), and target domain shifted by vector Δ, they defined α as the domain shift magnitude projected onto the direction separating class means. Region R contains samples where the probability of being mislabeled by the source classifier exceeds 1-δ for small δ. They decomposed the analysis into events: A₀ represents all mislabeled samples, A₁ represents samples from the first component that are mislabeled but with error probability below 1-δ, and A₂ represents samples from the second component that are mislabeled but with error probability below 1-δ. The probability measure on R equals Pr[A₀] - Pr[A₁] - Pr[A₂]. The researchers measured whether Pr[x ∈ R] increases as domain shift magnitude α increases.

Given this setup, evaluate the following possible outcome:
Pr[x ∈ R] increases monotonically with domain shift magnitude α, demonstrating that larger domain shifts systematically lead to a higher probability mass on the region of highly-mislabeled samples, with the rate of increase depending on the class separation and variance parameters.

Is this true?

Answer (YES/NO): NO